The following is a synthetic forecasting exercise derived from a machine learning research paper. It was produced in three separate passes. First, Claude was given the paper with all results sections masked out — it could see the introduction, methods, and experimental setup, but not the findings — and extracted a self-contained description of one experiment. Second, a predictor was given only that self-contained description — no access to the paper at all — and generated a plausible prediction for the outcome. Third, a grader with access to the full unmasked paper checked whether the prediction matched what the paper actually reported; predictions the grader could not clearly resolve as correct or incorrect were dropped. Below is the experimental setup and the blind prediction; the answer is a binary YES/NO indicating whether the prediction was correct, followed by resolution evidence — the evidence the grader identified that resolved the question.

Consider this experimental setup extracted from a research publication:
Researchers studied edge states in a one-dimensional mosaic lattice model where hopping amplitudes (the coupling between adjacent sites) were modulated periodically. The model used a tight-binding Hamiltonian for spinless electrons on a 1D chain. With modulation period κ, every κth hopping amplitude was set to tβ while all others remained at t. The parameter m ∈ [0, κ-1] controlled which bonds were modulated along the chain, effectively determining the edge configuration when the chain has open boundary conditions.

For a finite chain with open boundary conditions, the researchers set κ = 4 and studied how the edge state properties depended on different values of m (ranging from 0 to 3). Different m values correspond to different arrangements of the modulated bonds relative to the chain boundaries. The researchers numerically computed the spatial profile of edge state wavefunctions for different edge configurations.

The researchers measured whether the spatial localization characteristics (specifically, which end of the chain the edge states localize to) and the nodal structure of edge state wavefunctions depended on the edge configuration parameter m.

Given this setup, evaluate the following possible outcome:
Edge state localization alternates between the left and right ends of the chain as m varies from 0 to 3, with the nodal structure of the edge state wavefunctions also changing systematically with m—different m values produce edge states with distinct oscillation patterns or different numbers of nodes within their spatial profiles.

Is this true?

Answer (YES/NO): NO